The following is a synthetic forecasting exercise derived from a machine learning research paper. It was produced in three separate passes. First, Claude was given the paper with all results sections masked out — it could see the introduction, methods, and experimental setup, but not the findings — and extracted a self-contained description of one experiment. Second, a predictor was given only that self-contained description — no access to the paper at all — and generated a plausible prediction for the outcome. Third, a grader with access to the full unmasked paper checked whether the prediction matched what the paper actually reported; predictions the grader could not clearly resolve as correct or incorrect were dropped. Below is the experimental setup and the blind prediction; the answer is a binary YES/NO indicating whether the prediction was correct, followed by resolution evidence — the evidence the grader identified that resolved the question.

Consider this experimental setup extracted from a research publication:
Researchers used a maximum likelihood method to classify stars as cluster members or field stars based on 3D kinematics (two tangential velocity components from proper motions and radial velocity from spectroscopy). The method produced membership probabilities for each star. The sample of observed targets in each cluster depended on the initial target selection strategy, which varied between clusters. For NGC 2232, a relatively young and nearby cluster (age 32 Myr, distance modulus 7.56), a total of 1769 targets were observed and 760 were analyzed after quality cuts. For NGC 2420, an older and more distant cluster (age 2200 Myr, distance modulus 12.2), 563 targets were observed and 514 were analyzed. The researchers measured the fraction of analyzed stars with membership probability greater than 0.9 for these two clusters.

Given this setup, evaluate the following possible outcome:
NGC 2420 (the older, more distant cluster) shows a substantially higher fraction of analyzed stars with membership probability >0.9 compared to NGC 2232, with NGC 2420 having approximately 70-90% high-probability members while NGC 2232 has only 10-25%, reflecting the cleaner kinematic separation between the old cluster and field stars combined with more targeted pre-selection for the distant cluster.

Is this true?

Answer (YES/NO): YES